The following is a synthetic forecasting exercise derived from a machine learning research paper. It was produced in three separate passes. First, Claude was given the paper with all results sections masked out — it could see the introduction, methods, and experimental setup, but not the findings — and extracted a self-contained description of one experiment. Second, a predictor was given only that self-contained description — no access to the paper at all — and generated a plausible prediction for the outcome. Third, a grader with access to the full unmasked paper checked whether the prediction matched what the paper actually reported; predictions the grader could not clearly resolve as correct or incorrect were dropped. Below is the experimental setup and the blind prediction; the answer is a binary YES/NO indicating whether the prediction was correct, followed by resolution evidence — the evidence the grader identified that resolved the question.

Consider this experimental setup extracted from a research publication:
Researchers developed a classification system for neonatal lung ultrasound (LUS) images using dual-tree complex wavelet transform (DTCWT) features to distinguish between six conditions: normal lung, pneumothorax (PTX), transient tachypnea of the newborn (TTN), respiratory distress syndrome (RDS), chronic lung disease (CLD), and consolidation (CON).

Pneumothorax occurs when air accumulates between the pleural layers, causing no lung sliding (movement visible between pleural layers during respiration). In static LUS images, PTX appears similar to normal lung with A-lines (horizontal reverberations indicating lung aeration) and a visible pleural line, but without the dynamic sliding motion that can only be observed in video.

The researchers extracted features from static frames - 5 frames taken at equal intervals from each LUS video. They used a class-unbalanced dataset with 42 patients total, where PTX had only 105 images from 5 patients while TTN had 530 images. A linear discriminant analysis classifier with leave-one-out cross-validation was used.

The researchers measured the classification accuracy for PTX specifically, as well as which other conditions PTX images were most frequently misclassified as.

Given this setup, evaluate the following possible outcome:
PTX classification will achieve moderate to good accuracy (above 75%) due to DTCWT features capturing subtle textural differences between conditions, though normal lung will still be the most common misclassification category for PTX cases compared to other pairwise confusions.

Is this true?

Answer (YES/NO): NO